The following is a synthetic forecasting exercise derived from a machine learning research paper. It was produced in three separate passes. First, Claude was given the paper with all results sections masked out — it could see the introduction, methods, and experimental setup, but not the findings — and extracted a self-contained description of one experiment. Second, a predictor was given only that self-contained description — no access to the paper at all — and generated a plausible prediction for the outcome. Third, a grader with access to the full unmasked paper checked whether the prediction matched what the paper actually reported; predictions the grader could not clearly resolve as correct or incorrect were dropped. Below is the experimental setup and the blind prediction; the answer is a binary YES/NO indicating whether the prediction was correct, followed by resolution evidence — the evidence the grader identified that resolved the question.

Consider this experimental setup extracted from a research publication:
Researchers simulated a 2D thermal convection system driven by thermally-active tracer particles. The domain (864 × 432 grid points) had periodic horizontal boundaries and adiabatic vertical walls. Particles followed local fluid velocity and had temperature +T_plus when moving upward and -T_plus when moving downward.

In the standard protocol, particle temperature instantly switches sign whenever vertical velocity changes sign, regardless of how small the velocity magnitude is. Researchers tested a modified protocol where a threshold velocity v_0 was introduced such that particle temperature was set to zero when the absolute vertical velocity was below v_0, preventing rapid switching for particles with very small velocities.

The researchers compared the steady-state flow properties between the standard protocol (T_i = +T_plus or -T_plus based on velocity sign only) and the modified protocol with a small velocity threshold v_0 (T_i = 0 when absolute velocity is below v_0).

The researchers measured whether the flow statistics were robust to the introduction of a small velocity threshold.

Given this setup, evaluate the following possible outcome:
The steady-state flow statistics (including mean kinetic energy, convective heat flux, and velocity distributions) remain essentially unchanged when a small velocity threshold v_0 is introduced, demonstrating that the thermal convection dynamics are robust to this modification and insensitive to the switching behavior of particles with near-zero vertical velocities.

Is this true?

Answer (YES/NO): YES